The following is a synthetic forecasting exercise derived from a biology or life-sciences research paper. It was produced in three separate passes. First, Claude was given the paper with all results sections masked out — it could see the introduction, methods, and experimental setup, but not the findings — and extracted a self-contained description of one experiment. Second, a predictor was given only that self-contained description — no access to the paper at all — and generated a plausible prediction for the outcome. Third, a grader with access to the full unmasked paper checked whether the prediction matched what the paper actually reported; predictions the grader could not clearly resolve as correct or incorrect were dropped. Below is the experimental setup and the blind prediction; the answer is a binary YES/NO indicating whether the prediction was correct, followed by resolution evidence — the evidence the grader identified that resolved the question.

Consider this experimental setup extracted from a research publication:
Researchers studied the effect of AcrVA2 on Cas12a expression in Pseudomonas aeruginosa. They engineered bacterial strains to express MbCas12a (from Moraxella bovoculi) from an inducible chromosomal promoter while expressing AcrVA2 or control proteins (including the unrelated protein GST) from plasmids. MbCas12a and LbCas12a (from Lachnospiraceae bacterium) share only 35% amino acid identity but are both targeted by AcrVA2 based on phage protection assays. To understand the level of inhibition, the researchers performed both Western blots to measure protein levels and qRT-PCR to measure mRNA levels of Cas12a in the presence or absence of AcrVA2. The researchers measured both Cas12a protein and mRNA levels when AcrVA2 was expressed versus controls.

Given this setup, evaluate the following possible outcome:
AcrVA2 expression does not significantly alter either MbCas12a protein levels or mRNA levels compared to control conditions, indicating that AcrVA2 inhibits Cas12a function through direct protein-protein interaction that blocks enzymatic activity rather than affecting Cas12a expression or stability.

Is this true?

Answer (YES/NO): NO